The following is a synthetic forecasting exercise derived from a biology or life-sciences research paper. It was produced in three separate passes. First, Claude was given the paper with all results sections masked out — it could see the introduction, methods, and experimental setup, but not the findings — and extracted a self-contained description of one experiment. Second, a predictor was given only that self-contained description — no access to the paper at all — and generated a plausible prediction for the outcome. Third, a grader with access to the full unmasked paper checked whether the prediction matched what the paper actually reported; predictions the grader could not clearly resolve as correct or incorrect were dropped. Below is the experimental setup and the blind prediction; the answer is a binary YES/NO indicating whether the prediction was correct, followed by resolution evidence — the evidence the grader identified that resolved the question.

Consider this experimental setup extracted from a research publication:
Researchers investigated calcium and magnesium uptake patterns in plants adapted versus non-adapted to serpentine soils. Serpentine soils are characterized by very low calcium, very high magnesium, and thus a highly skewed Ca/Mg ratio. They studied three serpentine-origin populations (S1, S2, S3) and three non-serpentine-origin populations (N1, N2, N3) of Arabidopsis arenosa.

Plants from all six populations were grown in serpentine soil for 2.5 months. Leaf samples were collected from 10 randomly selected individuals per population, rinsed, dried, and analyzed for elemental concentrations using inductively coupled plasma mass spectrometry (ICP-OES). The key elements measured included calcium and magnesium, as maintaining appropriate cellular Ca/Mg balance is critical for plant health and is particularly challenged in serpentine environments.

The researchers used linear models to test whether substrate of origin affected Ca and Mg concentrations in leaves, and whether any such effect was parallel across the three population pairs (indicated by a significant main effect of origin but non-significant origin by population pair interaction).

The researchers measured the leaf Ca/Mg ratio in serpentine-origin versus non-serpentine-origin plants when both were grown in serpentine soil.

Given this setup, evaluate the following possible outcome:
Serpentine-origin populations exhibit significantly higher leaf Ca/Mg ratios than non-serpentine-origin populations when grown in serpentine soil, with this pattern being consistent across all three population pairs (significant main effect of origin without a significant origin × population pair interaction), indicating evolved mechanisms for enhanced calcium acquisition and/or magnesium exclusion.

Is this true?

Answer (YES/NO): NO